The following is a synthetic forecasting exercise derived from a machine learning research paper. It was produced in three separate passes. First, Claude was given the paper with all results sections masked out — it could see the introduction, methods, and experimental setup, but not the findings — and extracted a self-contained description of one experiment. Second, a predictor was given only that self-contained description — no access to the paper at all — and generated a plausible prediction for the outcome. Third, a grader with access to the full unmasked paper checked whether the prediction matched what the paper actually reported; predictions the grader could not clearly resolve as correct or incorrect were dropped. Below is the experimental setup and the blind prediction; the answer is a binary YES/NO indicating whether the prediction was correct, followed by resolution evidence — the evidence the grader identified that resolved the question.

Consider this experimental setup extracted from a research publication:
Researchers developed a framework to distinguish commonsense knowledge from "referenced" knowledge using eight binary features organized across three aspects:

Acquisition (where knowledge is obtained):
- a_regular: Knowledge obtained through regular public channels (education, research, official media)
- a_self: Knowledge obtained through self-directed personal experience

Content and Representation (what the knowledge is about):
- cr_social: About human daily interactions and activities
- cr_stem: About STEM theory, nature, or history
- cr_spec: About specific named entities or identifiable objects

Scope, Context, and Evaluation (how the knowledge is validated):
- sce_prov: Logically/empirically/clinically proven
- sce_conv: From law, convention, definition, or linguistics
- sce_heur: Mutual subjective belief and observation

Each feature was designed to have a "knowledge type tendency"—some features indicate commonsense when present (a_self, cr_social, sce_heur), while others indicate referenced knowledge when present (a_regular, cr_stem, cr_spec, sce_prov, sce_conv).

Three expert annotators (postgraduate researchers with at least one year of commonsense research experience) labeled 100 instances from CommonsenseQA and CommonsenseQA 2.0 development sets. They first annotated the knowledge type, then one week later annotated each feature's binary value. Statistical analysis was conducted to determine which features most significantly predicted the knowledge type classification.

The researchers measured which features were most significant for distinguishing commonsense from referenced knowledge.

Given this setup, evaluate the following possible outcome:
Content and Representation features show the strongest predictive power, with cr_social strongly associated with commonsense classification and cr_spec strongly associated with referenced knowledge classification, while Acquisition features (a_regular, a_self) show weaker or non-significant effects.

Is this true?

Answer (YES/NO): NO